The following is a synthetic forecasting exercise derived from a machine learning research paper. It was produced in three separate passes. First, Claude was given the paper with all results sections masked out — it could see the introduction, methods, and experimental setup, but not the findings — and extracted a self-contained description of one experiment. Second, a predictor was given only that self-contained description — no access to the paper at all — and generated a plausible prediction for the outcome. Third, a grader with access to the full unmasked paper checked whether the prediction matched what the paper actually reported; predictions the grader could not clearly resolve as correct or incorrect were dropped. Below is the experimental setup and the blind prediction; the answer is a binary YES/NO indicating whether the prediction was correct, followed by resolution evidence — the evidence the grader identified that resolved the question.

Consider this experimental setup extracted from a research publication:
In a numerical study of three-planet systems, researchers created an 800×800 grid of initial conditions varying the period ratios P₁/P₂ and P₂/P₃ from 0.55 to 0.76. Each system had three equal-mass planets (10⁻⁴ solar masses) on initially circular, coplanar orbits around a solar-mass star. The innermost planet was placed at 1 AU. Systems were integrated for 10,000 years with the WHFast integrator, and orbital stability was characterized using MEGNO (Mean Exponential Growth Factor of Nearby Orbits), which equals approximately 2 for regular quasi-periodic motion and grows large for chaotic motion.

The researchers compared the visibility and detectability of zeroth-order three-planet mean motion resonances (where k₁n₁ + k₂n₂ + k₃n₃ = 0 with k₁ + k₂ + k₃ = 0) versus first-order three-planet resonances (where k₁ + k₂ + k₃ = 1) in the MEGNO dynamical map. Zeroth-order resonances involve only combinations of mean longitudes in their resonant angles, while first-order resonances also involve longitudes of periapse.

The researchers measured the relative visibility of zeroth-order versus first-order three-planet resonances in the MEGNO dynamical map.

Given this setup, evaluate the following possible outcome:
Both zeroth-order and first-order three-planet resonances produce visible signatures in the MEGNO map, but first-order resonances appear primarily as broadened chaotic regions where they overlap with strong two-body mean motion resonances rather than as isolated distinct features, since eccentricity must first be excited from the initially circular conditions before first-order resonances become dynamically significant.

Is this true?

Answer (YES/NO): NO